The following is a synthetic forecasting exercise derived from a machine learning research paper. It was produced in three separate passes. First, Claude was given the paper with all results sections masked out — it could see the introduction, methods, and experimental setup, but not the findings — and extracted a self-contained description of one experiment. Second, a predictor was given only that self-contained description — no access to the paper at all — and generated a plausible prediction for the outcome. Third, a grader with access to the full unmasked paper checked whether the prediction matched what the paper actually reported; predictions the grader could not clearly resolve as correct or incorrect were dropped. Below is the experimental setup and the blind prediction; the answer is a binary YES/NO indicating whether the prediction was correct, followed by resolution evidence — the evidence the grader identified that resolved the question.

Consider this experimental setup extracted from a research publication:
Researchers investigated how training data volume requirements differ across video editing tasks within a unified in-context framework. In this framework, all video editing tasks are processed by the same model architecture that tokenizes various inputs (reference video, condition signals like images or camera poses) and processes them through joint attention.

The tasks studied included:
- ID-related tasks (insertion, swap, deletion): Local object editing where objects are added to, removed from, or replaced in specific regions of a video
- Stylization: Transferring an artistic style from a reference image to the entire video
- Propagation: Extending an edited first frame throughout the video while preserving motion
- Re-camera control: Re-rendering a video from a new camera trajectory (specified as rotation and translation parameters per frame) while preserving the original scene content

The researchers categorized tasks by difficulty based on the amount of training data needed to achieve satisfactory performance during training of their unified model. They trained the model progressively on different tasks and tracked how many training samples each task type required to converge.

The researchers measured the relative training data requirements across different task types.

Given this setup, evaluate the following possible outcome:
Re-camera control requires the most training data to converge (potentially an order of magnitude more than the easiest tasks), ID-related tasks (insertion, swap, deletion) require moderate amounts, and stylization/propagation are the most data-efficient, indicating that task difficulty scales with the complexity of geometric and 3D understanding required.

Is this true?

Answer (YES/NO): NO